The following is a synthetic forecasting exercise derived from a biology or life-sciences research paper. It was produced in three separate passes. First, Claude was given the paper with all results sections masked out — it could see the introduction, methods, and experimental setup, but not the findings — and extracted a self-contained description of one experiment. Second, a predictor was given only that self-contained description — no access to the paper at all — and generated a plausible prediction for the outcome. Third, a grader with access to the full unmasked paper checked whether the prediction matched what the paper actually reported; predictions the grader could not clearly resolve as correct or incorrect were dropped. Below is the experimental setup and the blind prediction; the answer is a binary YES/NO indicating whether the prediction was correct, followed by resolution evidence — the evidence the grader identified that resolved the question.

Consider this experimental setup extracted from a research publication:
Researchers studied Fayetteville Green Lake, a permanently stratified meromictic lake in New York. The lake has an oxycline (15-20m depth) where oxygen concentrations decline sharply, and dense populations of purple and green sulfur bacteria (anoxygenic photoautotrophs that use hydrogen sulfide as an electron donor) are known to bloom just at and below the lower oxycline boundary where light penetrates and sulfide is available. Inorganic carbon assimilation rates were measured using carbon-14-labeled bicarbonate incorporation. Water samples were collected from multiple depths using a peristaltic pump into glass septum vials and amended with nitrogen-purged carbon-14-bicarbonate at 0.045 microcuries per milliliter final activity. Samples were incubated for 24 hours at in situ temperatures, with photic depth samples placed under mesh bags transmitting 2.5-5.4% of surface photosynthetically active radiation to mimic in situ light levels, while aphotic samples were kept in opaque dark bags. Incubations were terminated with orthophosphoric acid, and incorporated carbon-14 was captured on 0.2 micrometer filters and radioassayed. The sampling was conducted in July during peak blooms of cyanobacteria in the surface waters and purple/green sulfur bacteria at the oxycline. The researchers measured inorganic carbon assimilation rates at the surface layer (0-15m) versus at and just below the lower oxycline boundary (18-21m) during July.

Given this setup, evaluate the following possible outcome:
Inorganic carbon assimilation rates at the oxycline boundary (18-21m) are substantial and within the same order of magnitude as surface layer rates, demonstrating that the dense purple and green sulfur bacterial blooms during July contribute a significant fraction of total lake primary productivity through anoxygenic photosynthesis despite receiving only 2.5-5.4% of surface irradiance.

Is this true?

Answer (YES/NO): NO